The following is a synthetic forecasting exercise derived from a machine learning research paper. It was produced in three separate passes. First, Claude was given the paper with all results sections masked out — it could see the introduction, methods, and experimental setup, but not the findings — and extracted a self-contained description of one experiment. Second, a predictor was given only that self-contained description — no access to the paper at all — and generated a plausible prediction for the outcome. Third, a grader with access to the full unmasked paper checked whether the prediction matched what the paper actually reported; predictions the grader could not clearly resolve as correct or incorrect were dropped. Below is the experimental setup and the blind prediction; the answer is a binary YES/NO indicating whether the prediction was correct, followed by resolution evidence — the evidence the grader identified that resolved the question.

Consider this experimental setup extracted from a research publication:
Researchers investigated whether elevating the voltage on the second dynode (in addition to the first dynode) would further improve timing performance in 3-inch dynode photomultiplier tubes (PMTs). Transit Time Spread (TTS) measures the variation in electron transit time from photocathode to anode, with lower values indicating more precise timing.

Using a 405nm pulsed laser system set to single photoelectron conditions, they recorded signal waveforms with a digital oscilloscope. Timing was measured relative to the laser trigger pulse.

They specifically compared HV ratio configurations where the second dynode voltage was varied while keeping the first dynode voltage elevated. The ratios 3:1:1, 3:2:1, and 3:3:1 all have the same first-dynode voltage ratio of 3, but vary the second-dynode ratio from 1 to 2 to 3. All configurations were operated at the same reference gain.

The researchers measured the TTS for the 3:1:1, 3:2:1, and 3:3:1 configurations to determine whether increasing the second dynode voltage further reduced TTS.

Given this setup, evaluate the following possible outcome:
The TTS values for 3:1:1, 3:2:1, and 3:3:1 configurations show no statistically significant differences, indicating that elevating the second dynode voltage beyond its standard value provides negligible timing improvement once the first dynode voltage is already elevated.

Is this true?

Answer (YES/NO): NO